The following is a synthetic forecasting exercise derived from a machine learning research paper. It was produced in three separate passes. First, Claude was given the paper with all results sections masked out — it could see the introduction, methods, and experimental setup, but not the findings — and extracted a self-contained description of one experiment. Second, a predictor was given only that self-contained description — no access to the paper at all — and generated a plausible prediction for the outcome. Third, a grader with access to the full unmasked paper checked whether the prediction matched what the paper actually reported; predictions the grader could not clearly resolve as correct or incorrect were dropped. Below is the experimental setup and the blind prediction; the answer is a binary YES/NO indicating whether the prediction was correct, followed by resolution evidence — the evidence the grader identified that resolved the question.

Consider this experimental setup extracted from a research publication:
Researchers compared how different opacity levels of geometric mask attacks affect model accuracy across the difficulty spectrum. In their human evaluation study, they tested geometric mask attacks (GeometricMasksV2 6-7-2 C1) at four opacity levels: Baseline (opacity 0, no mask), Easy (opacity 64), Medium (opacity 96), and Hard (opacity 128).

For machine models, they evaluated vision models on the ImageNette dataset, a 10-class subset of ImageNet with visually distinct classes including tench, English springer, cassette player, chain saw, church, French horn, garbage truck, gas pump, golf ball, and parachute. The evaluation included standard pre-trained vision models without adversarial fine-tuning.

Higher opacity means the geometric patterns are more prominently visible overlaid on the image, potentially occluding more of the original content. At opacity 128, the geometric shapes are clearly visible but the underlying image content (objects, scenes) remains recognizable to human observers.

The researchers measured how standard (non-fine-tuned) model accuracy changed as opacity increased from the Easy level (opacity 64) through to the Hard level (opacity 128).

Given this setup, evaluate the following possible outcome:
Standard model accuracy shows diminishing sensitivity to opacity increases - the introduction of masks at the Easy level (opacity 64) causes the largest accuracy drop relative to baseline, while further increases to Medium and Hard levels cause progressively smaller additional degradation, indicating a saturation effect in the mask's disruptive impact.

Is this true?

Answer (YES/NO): NO